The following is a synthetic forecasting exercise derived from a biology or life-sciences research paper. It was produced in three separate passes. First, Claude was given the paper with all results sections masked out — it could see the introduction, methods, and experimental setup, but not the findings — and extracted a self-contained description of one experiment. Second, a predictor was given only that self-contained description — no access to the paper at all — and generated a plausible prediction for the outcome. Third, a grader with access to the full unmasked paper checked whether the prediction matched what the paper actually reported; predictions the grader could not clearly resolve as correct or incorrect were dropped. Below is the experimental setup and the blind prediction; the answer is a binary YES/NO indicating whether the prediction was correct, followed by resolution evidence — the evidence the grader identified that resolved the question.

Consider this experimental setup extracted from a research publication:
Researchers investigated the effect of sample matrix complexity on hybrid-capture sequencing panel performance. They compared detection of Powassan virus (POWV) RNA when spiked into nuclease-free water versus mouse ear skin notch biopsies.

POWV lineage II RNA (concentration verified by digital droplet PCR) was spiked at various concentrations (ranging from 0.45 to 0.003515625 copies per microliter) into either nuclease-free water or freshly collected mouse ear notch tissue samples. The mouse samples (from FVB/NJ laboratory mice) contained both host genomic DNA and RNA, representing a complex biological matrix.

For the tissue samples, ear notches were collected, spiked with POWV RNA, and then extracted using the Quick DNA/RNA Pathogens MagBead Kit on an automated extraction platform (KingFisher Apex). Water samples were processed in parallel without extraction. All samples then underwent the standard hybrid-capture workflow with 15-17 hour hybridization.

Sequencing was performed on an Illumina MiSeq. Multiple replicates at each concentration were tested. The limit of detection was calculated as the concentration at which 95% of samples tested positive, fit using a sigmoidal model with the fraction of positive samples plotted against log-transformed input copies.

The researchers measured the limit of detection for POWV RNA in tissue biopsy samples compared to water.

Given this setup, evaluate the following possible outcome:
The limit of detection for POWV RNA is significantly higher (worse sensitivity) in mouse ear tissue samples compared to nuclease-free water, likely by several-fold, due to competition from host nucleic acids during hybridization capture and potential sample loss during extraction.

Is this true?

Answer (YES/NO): NO